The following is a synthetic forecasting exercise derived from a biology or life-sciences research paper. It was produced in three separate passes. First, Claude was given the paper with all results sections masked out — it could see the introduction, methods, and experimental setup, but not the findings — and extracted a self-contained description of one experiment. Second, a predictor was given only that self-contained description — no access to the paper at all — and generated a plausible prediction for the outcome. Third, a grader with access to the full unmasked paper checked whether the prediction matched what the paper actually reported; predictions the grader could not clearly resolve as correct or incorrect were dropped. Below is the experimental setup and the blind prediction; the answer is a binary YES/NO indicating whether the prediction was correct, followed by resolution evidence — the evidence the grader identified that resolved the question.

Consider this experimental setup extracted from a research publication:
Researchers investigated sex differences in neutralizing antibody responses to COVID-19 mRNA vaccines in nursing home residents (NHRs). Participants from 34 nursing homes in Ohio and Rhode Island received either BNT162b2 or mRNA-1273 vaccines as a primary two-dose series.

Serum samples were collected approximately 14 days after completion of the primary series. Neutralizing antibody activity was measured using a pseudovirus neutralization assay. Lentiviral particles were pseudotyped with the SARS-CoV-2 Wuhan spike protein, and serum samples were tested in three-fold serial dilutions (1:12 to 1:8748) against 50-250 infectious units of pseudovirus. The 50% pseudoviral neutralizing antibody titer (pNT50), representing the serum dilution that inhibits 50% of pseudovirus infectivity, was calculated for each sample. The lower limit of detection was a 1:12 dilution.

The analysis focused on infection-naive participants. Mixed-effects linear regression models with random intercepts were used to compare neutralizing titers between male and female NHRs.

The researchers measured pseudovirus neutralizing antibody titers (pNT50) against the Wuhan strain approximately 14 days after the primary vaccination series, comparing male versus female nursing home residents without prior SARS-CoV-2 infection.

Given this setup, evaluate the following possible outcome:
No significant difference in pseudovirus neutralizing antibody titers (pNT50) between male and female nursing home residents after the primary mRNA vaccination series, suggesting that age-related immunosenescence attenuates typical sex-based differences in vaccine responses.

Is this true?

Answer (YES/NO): YES